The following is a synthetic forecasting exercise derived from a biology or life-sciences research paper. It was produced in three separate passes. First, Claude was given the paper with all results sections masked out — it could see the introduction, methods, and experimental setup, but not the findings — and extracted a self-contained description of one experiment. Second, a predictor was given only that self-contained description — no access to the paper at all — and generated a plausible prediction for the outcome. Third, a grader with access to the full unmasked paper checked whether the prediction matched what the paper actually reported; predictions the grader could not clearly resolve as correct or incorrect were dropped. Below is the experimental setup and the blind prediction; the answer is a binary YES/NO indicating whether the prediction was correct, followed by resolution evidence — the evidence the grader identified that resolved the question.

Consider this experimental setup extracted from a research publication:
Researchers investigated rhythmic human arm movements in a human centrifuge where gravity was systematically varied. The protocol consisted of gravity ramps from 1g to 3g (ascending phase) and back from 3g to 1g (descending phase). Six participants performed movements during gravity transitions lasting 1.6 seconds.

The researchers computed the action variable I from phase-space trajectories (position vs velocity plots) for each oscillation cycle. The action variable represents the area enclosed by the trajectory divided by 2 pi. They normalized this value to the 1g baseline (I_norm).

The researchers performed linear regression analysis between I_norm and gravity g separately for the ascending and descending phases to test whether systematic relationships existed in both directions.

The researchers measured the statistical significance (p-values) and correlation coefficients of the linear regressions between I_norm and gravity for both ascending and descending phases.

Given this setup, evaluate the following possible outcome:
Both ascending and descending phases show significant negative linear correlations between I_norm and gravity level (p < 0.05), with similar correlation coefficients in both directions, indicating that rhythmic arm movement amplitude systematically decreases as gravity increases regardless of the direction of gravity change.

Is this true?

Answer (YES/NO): NO